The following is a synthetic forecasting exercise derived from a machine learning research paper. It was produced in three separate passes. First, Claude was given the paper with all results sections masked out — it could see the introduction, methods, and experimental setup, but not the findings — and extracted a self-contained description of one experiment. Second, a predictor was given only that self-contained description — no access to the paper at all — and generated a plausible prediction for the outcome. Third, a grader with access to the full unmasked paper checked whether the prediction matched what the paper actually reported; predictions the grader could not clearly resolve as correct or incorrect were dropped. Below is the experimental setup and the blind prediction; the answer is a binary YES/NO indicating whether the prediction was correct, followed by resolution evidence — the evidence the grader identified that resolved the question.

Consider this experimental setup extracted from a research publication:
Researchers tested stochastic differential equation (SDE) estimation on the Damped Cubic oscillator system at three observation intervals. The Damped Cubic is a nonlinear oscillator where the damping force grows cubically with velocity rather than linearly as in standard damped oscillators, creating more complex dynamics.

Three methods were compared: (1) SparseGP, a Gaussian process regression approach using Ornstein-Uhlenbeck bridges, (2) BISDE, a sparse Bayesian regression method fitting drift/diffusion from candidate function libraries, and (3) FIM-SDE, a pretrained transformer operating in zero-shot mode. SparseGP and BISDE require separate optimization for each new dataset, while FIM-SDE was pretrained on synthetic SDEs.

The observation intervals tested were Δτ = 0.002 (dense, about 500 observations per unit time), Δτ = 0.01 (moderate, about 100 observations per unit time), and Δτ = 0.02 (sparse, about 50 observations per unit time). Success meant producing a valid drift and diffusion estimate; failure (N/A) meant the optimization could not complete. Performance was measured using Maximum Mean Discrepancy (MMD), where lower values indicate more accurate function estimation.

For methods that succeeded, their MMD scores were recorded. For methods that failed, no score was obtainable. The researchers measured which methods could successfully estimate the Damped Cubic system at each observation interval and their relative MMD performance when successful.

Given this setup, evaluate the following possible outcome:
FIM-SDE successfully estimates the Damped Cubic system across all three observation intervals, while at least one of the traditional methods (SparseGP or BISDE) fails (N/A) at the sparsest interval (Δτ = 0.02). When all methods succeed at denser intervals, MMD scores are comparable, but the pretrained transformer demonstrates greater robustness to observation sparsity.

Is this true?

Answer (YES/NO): NO